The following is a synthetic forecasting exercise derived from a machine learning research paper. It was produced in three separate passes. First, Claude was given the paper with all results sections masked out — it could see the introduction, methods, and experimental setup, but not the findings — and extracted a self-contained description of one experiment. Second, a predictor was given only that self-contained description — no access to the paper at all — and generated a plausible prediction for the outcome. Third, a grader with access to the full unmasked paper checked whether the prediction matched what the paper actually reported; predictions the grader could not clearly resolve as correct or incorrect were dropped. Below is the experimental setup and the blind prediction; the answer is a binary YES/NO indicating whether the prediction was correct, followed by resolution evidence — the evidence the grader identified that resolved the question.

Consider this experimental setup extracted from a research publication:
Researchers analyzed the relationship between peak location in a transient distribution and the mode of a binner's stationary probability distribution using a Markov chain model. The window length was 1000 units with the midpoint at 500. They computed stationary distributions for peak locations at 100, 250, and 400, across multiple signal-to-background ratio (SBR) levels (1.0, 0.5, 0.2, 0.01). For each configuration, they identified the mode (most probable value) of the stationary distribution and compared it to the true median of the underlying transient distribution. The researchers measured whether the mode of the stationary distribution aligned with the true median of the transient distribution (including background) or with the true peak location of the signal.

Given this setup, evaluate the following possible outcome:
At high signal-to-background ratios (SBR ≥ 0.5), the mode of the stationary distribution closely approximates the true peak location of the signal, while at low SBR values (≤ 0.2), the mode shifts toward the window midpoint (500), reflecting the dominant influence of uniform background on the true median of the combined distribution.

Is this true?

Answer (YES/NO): YES